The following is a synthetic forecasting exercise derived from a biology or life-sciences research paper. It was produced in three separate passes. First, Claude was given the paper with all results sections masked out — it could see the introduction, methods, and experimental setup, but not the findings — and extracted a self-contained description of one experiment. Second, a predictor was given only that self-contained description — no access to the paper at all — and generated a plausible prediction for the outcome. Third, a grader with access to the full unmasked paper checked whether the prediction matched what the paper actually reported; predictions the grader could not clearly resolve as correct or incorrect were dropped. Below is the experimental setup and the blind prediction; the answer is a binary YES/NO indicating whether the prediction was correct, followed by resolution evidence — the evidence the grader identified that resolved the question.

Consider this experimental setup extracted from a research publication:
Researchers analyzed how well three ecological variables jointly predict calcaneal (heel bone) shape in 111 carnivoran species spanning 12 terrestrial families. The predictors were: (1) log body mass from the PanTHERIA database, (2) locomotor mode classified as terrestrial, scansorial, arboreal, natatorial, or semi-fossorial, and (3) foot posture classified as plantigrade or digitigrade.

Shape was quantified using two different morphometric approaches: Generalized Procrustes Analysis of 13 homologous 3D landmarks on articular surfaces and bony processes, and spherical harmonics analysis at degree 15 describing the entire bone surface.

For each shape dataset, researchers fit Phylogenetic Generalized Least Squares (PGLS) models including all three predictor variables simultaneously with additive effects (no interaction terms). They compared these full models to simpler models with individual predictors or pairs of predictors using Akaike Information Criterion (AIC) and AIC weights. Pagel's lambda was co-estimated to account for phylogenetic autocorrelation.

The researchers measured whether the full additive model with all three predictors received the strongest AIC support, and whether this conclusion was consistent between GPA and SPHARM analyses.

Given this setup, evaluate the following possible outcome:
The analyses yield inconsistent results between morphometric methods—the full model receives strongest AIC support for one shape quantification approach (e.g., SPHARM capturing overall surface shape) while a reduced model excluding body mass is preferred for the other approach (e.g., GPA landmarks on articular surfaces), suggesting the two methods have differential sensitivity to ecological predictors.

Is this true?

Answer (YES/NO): NO